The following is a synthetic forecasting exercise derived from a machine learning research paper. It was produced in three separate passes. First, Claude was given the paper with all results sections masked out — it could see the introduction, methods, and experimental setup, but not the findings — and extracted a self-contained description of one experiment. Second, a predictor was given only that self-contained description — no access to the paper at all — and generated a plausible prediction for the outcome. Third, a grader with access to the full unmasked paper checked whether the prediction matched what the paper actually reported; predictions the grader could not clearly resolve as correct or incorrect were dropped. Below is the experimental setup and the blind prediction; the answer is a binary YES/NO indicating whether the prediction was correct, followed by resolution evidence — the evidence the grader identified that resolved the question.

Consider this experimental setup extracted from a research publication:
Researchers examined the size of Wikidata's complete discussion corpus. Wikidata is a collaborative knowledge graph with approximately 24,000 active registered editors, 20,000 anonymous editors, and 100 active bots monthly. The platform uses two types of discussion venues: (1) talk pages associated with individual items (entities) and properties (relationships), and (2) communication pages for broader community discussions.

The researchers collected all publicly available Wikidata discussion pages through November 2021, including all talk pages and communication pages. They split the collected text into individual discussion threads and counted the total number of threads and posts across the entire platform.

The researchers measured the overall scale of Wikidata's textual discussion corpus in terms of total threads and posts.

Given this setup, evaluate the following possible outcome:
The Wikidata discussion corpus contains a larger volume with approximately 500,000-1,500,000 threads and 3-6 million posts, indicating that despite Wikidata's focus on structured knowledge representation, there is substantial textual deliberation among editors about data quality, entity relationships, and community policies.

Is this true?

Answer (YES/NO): NO